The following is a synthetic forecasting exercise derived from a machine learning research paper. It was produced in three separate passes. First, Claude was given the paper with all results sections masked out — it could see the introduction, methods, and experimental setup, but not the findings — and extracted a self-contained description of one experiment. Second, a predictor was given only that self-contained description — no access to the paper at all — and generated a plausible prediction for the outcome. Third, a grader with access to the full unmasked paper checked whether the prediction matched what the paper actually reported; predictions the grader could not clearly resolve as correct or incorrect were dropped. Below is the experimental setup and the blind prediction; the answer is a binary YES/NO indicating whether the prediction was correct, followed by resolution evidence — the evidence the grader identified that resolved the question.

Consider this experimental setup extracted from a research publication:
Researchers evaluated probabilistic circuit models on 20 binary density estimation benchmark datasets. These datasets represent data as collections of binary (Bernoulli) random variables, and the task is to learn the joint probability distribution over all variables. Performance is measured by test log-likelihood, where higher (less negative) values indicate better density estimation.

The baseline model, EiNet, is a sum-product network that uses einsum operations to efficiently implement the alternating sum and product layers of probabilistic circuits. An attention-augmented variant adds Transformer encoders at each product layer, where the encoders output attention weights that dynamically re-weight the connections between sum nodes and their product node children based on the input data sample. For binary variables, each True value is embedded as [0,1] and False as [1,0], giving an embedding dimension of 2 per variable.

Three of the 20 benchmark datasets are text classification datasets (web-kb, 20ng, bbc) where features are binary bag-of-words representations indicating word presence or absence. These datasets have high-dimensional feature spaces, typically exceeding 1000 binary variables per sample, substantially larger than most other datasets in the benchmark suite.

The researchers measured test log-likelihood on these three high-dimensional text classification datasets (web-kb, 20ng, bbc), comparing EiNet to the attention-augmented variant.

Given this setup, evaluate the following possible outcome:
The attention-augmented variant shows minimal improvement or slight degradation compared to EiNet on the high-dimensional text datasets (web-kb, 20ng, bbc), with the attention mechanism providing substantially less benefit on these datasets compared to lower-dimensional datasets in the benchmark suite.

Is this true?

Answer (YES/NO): YES